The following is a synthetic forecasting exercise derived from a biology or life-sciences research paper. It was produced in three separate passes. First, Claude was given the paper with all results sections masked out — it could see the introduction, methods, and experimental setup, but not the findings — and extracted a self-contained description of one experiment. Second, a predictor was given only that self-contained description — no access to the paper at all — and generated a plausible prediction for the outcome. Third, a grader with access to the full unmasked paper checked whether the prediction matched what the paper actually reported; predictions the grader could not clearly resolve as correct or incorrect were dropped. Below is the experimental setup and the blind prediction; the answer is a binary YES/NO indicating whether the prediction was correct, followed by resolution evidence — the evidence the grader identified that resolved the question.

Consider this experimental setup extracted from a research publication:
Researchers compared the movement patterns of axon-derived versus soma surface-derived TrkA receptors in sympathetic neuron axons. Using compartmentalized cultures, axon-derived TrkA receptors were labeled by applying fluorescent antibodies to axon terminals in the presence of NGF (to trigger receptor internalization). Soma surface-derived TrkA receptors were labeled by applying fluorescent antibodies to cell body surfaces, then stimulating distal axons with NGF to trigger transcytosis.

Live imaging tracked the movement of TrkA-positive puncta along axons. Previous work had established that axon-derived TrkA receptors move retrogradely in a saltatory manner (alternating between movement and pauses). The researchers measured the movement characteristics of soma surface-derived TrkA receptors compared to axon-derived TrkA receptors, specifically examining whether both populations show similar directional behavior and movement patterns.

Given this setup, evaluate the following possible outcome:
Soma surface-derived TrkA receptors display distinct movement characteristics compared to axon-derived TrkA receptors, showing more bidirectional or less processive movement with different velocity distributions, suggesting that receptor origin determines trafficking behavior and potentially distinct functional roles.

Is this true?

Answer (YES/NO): YES